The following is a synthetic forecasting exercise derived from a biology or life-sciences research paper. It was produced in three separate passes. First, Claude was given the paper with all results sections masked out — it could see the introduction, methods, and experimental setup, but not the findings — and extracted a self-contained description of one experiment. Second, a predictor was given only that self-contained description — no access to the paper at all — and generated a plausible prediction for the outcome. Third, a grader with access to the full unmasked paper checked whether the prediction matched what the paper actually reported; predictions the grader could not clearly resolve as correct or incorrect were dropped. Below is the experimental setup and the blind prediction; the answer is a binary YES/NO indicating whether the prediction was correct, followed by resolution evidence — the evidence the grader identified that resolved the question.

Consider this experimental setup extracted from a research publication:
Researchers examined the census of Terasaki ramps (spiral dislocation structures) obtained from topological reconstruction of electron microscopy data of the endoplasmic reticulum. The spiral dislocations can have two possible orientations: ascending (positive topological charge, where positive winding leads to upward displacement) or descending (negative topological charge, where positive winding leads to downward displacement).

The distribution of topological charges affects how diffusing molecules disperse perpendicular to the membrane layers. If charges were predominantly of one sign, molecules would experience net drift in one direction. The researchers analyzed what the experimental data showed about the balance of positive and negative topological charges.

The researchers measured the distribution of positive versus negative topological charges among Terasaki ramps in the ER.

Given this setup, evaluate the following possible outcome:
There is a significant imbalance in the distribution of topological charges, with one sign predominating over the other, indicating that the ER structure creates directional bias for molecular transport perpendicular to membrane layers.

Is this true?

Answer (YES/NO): NO